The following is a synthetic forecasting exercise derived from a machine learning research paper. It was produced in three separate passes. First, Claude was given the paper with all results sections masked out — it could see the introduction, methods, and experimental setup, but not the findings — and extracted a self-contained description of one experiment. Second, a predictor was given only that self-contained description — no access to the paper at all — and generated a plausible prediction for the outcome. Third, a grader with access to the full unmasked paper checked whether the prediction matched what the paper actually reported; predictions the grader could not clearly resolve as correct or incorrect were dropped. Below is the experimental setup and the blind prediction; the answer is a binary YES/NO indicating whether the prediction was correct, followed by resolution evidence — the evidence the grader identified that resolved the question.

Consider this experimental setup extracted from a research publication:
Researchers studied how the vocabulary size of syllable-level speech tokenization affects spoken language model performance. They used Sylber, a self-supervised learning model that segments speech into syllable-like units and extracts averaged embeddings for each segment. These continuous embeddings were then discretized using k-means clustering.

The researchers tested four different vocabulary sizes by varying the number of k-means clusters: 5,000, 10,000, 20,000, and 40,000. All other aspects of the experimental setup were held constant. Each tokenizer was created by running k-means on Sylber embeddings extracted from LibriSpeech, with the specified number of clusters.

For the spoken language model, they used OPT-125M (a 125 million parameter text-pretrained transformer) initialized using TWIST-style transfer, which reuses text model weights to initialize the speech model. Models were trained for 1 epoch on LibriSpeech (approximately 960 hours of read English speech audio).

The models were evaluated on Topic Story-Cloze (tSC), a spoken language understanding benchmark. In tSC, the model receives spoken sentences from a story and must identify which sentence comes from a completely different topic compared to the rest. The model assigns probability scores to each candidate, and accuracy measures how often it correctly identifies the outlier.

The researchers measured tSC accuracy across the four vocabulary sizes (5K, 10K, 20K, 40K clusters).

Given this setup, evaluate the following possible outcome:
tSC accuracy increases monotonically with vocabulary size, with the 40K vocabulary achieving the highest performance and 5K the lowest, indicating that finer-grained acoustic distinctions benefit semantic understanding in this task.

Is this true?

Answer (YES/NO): NO